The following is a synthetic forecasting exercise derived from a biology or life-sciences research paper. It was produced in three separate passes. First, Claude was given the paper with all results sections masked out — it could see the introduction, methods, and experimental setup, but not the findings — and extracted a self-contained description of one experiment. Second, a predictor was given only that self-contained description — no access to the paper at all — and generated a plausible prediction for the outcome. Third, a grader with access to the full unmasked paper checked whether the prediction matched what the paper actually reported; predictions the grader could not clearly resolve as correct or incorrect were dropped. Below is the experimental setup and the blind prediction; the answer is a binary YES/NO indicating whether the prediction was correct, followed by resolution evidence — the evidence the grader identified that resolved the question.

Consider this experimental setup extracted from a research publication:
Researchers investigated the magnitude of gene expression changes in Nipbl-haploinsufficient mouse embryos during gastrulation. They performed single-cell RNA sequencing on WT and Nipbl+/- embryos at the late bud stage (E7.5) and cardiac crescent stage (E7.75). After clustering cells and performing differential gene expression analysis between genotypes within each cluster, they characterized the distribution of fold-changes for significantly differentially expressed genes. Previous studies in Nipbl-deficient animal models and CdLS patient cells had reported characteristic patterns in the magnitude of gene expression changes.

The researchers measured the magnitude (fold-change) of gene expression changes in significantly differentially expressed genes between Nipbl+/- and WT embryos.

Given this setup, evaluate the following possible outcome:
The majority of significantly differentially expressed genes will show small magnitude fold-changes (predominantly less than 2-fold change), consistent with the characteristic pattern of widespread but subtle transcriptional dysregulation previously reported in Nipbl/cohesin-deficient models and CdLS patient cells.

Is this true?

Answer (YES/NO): YES